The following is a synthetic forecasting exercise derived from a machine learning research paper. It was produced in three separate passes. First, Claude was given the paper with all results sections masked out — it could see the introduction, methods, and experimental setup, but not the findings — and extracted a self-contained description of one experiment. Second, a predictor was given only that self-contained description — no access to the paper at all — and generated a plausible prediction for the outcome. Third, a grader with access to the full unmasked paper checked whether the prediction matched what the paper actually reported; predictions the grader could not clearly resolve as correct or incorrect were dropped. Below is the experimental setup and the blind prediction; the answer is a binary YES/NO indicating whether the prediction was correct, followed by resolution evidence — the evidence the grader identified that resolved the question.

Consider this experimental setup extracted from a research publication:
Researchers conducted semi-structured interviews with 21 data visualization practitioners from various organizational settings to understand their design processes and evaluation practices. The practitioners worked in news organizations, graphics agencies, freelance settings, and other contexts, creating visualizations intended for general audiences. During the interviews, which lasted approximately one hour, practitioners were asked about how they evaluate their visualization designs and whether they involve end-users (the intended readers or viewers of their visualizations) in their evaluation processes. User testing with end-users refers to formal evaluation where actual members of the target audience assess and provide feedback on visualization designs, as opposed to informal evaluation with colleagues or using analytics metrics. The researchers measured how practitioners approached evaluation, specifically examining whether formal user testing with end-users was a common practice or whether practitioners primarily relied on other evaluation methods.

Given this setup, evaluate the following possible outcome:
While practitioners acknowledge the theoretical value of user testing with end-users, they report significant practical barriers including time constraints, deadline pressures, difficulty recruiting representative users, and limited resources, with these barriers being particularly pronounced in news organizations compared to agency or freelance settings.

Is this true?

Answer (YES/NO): NO